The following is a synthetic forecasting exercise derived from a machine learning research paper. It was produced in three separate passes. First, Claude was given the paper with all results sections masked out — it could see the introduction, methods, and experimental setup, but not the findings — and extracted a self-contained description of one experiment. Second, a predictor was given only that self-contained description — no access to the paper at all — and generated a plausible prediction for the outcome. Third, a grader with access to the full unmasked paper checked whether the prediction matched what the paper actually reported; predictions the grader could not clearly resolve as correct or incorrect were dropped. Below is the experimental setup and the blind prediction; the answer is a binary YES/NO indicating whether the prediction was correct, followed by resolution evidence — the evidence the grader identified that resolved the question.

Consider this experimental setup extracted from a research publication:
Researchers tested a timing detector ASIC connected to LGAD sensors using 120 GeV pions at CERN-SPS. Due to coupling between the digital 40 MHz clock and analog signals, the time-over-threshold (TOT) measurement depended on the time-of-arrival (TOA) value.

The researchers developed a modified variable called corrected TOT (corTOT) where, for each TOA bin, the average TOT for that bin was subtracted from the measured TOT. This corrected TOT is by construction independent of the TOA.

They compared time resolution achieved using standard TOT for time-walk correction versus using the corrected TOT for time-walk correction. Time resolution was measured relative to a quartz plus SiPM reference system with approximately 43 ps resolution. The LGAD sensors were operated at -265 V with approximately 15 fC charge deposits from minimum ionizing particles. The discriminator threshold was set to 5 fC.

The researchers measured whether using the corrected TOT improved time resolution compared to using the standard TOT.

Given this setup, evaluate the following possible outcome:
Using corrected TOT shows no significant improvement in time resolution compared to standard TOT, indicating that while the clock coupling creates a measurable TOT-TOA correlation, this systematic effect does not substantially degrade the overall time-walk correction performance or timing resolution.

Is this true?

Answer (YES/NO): NO